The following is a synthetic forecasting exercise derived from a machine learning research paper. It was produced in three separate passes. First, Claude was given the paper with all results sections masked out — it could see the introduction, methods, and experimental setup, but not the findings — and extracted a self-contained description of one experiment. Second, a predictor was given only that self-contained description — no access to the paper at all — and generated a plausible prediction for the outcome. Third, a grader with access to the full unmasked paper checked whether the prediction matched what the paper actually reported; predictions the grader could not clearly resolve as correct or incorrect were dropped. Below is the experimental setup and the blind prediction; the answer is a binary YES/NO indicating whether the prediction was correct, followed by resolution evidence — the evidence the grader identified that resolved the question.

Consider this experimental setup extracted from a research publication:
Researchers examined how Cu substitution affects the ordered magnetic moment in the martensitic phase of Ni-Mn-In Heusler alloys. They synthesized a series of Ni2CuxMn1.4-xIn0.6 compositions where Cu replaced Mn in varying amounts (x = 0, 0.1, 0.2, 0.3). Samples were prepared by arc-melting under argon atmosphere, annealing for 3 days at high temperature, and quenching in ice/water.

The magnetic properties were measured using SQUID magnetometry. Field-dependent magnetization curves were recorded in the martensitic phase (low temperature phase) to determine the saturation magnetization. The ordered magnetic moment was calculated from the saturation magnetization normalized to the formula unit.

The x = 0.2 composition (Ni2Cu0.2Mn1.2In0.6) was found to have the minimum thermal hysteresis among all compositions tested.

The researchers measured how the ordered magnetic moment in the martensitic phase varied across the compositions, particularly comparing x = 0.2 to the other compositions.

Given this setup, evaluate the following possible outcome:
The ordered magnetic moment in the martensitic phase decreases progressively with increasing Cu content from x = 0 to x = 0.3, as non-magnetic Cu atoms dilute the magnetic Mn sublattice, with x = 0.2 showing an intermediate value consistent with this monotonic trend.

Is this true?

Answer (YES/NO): NO